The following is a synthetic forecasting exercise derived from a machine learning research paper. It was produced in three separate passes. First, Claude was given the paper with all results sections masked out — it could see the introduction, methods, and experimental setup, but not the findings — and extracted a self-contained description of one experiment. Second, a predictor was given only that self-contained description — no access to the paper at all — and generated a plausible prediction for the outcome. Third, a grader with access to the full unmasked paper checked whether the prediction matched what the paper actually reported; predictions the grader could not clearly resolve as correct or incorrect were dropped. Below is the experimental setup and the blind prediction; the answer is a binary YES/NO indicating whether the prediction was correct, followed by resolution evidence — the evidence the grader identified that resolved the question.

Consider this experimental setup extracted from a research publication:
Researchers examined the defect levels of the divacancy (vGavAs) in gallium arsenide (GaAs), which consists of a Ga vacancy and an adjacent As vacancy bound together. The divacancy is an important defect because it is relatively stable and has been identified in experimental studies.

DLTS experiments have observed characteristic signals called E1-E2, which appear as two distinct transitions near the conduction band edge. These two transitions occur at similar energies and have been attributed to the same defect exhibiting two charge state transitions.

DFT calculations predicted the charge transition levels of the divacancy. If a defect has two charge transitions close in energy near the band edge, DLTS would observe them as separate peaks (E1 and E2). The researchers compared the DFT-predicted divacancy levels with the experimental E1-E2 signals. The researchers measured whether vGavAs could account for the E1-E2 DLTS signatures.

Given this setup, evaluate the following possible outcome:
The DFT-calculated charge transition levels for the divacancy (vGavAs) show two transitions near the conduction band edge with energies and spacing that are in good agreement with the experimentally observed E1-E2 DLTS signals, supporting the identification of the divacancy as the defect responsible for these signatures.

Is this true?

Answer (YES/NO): YES